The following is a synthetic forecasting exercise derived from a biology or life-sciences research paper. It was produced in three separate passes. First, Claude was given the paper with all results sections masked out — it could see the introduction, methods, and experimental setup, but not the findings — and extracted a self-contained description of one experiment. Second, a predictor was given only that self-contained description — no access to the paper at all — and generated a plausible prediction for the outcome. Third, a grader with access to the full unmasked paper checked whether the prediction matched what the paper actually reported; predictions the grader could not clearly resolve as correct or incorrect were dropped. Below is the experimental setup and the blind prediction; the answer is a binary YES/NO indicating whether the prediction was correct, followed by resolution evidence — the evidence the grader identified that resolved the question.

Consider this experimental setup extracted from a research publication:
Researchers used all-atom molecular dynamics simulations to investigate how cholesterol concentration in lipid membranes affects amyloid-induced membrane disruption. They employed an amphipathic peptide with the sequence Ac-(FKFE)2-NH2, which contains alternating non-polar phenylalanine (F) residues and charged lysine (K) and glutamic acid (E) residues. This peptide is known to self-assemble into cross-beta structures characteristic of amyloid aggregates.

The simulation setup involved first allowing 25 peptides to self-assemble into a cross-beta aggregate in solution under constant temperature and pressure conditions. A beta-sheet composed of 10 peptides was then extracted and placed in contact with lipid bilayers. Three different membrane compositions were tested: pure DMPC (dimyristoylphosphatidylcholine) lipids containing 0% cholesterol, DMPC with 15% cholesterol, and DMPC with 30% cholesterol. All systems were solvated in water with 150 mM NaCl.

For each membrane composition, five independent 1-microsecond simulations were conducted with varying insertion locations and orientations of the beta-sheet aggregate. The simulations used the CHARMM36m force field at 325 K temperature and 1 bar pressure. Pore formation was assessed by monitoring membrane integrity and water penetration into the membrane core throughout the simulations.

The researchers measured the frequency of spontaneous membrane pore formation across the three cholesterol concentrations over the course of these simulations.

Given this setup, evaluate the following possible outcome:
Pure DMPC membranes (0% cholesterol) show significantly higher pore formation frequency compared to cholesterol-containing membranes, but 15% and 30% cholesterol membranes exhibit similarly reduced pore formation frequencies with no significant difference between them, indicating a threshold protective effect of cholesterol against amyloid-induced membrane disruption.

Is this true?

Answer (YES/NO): NO